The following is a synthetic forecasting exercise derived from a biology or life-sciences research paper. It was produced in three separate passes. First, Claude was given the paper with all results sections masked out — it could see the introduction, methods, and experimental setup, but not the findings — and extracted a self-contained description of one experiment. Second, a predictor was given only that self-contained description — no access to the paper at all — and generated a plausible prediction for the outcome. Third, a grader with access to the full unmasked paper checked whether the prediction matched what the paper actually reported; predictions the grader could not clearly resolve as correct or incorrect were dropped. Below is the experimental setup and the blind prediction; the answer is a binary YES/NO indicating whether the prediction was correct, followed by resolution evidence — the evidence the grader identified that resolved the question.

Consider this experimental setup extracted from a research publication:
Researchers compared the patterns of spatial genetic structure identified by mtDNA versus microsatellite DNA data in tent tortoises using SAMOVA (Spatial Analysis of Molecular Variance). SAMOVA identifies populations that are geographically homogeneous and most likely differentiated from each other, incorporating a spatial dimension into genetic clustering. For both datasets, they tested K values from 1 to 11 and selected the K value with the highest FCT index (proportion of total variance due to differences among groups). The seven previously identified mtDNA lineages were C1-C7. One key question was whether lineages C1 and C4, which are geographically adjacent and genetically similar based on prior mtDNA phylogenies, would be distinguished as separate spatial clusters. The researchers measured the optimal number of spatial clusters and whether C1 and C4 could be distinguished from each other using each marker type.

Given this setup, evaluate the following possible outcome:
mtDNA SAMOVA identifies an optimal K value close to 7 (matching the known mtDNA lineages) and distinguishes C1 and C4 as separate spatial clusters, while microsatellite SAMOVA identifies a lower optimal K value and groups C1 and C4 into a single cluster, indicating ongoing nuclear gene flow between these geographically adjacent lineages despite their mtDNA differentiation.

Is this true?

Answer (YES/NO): NO